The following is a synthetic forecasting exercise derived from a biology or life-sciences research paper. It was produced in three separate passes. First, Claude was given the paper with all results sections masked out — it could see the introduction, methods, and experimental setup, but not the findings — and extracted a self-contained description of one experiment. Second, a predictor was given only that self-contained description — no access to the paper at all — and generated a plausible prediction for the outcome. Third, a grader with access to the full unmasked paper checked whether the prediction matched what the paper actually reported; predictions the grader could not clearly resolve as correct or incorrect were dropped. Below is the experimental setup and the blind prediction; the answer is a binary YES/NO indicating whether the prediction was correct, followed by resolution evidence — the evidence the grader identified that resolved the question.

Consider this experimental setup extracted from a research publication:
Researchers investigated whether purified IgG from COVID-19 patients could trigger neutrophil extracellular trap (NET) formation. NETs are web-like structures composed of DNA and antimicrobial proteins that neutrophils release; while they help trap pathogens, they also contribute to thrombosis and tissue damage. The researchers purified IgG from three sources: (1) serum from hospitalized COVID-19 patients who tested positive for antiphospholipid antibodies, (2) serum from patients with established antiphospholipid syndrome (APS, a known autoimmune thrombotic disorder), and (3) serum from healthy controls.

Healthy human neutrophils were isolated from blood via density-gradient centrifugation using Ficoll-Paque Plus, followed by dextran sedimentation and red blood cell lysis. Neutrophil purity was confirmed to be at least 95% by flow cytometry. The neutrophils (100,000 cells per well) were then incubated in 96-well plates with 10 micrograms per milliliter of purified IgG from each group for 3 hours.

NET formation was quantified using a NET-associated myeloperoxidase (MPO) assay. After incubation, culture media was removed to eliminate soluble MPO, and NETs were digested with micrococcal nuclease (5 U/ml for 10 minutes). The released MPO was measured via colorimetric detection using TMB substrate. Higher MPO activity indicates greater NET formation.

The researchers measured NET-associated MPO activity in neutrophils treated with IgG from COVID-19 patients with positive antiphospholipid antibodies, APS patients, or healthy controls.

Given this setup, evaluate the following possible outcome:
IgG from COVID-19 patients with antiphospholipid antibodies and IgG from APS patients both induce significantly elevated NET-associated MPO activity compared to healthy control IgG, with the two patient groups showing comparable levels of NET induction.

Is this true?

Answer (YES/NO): YES